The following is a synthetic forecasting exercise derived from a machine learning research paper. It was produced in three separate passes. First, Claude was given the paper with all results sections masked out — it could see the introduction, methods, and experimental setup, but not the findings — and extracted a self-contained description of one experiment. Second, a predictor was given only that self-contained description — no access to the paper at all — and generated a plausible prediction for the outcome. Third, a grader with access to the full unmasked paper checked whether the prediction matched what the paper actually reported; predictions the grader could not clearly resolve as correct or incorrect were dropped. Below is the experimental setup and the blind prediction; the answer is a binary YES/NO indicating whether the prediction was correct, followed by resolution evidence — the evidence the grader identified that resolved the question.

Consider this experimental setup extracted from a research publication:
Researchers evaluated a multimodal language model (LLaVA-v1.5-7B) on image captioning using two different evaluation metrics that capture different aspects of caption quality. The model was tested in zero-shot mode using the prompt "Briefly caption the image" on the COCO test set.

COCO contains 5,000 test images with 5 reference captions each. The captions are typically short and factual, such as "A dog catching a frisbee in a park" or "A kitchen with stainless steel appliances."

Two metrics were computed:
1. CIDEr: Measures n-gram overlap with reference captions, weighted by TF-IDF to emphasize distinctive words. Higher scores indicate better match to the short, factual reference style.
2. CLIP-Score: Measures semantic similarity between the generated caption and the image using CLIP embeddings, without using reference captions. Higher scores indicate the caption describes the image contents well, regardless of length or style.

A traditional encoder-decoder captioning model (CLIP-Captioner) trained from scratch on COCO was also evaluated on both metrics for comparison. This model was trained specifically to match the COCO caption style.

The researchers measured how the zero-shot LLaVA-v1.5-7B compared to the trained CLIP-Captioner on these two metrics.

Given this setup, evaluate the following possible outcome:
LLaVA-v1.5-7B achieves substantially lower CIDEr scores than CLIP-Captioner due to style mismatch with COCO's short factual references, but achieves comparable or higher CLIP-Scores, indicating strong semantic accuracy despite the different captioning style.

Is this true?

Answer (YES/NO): YES